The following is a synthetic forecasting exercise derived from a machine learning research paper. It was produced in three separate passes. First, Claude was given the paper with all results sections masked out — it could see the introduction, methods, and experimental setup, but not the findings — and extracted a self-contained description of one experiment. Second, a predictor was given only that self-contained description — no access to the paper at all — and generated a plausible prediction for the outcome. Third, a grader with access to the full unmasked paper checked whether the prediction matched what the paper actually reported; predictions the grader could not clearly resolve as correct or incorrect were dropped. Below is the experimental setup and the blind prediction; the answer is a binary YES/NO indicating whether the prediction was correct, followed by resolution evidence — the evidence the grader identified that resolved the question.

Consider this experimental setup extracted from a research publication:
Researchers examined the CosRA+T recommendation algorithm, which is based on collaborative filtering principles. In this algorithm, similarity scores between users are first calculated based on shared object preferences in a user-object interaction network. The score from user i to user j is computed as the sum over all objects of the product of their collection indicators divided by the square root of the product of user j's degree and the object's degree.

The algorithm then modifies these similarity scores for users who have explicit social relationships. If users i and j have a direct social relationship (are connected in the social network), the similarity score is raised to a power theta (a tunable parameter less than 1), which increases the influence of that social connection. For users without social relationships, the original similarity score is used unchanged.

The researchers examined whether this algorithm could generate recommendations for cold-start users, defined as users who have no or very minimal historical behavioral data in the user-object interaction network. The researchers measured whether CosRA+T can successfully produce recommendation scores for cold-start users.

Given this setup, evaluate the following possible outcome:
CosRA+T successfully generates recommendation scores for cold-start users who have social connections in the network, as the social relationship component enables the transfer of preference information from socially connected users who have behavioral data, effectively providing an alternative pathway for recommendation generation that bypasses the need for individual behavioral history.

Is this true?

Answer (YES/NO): NO